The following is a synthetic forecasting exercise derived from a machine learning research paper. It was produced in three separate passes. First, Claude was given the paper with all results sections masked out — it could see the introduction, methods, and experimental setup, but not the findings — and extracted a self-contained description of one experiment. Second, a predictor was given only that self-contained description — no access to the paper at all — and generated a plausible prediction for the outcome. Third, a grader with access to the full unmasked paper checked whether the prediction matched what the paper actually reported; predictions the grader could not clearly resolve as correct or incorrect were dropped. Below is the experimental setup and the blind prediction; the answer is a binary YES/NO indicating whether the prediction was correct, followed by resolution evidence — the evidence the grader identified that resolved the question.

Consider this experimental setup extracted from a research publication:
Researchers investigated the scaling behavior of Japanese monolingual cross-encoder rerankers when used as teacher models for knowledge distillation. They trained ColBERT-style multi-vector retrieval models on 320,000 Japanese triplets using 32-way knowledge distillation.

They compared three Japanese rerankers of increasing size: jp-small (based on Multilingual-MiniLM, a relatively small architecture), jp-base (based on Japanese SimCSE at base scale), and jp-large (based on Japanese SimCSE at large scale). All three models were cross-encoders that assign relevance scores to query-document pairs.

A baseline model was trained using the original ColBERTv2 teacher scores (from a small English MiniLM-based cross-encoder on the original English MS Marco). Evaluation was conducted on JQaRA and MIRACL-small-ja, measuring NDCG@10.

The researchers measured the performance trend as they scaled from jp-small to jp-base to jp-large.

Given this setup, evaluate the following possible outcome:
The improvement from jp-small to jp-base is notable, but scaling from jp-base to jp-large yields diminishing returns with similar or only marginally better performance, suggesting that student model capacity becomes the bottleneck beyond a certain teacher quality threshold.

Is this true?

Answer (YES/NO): NO